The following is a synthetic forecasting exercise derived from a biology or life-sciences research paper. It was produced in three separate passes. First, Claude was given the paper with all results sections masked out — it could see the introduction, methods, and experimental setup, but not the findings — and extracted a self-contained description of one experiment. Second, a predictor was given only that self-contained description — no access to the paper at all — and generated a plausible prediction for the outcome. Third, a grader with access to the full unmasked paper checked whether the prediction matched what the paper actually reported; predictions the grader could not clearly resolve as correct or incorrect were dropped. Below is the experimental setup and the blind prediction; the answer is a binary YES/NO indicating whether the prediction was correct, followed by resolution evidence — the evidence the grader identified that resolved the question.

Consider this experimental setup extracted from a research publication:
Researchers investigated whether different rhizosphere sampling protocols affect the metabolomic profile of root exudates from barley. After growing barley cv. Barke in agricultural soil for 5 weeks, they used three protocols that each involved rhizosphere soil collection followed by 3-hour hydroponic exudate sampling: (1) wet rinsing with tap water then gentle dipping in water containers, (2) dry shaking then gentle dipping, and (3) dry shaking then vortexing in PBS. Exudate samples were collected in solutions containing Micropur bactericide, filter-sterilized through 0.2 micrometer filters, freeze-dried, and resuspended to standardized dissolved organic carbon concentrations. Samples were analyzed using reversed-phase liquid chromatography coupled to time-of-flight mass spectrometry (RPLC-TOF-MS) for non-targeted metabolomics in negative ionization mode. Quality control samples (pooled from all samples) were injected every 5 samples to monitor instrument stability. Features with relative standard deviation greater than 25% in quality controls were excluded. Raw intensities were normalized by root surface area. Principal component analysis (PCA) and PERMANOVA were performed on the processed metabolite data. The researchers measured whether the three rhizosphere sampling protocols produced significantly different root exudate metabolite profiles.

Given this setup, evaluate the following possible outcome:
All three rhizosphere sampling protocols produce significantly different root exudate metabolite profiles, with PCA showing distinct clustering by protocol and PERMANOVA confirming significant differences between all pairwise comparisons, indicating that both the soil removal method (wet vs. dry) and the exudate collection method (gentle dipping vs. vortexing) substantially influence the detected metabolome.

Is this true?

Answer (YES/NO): NO